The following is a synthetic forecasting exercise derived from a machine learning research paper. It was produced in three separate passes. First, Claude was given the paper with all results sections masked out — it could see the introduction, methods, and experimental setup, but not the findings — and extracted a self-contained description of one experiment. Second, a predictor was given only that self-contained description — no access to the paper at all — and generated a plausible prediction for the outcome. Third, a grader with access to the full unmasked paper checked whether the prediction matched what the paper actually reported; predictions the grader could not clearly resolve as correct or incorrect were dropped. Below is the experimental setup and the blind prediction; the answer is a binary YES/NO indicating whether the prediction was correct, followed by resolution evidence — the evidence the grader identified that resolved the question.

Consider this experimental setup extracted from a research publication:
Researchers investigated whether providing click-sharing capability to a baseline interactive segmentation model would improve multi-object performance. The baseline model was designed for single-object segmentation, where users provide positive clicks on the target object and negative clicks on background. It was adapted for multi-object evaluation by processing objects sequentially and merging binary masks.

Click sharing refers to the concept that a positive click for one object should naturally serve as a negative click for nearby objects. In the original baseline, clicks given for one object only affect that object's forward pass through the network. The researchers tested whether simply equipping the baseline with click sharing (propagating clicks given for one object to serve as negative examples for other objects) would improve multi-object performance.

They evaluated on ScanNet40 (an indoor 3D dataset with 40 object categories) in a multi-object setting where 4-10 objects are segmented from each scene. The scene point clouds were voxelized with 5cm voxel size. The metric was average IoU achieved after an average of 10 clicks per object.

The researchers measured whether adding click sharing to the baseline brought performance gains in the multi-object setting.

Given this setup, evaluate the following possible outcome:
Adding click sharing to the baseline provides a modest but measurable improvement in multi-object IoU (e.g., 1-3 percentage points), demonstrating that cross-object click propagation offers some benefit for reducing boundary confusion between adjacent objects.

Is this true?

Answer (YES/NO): NO